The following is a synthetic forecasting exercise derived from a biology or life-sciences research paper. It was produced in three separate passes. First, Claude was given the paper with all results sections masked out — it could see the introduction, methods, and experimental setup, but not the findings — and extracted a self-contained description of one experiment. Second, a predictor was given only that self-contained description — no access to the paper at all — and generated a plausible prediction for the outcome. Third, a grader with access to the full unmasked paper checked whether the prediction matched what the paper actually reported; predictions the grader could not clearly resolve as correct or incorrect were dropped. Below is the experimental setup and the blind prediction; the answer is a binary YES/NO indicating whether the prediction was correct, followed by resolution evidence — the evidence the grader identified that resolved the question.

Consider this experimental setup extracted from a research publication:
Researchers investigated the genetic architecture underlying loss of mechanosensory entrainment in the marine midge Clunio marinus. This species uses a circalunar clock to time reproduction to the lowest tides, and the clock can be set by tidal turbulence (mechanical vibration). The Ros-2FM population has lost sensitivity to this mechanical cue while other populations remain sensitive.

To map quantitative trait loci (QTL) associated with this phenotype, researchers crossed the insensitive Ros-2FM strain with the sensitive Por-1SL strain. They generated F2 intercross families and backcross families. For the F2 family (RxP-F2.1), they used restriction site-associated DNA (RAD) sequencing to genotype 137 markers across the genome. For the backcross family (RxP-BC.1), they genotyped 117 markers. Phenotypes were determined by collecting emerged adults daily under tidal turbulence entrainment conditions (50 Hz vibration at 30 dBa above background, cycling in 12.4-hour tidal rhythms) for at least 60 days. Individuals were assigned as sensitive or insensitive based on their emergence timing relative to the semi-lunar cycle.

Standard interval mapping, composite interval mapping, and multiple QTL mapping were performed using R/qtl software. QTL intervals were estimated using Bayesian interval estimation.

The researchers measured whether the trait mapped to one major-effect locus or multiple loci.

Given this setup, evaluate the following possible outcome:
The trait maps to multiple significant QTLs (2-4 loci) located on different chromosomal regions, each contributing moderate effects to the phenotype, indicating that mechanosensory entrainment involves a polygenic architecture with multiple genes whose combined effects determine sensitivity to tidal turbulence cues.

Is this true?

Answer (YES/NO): NO